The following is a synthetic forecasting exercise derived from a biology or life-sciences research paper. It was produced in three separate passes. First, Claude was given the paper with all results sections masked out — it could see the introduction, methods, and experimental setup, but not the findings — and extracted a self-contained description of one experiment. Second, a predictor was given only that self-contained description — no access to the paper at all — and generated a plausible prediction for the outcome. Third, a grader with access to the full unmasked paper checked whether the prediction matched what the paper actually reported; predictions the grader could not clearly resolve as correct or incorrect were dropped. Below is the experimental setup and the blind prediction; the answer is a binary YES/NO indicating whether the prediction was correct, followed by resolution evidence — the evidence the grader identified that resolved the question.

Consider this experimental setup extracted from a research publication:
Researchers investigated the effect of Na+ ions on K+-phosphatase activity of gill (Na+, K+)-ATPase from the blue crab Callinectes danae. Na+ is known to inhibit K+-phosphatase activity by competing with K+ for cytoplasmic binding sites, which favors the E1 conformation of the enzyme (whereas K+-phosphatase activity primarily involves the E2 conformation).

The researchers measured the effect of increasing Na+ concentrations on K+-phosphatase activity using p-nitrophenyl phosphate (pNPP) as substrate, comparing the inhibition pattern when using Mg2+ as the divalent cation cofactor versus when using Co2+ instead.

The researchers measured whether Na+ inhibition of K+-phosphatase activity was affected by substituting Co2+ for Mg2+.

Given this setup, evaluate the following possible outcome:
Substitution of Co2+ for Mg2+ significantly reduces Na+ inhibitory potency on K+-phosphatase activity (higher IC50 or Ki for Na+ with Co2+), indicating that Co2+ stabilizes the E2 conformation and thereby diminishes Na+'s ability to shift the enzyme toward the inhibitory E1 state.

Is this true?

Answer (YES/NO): NO